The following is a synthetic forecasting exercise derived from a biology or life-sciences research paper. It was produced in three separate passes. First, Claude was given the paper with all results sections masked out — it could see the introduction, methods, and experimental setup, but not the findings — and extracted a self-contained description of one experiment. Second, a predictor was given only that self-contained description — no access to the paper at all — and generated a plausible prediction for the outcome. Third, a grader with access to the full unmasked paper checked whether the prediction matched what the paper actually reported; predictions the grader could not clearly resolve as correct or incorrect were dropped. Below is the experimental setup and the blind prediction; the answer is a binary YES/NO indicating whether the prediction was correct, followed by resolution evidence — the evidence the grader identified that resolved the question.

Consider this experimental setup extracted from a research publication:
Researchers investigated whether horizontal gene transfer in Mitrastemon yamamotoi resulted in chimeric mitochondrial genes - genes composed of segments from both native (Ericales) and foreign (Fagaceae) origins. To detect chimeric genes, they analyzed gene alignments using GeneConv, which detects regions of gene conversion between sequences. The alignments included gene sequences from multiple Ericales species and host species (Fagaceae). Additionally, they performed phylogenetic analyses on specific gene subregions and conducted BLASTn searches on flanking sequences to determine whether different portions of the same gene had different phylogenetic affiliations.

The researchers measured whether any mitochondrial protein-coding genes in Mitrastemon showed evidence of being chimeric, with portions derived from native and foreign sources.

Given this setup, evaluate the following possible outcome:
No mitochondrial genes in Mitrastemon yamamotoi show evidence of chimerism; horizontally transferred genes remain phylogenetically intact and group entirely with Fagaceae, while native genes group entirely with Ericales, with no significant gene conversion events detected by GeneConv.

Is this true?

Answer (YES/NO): NO